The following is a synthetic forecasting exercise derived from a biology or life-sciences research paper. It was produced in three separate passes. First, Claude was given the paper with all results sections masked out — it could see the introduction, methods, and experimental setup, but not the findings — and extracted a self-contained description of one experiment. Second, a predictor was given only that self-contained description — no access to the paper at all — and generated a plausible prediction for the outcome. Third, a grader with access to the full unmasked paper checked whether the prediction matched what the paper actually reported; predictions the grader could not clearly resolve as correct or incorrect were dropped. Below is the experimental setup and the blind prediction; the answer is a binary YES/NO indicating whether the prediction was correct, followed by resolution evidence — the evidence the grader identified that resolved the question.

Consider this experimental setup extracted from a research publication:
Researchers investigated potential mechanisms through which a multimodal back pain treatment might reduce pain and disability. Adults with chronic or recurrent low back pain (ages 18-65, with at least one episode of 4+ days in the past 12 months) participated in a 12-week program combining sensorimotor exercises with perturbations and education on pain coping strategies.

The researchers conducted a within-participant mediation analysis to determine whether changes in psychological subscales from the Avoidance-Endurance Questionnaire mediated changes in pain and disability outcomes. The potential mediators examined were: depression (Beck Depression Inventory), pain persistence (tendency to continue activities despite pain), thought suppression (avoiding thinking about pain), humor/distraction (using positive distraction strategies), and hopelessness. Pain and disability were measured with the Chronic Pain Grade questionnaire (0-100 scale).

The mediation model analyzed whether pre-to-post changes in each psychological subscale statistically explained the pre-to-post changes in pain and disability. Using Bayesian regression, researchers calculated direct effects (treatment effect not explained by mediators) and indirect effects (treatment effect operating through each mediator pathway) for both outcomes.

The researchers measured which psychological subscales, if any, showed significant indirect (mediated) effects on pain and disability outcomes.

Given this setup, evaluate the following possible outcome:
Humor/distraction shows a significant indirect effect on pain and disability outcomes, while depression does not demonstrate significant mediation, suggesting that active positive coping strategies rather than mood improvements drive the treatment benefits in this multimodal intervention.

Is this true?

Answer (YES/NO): NO